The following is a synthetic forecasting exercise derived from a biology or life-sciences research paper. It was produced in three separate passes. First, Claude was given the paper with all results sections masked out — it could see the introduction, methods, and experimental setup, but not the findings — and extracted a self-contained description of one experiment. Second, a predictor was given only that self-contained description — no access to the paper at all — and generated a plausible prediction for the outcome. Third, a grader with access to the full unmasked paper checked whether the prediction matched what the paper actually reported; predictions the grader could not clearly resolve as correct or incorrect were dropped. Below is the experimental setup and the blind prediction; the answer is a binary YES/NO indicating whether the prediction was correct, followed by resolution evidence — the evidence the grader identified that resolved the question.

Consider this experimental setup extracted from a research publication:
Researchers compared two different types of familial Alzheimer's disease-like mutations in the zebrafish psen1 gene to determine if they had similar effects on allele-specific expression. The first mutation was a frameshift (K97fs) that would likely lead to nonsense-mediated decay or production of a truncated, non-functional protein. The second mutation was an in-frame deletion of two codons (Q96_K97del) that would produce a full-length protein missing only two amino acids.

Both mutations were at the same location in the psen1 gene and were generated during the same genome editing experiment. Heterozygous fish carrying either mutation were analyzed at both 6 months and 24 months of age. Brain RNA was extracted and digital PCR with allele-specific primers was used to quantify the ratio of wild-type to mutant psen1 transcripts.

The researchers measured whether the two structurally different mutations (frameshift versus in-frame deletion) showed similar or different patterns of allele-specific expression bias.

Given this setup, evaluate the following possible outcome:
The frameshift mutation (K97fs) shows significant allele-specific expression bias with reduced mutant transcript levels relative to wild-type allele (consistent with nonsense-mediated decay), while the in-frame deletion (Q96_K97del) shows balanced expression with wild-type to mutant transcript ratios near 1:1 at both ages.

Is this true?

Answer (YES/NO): NO